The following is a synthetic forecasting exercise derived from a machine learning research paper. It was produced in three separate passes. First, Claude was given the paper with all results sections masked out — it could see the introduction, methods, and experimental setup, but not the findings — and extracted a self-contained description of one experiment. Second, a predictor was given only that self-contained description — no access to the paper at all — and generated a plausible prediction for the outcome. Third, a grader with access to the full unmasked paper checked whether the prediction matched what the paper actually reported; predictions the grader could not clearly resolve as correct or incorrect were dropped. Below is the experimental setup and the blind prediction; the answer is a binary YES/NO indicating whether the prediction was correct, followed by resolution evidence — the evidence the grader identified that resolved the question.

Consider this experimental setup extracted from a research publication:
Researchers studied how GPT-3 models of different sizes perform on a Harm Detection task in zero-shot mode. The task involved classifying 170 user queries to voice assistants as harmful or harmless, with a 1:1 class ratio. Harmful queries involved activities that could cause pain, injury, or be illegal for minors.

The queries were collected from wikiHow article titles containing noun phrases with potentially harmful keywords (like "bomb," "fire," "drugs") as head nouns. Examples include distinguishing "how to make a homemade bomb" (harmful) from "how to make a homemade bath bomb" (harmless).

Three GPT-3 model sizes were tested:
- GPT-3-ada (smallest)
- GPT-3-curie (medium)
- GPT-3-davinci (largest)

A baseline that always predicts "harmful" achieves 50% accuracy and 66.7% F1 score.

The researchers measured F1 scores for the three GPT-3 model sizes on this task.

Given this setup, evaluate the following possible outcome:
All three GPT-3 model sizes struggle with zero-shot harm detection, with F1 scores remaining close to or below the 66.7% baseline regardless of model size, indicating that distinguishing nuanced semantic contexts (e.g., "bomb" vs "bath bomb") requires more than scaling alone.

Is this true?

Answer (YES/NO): YES